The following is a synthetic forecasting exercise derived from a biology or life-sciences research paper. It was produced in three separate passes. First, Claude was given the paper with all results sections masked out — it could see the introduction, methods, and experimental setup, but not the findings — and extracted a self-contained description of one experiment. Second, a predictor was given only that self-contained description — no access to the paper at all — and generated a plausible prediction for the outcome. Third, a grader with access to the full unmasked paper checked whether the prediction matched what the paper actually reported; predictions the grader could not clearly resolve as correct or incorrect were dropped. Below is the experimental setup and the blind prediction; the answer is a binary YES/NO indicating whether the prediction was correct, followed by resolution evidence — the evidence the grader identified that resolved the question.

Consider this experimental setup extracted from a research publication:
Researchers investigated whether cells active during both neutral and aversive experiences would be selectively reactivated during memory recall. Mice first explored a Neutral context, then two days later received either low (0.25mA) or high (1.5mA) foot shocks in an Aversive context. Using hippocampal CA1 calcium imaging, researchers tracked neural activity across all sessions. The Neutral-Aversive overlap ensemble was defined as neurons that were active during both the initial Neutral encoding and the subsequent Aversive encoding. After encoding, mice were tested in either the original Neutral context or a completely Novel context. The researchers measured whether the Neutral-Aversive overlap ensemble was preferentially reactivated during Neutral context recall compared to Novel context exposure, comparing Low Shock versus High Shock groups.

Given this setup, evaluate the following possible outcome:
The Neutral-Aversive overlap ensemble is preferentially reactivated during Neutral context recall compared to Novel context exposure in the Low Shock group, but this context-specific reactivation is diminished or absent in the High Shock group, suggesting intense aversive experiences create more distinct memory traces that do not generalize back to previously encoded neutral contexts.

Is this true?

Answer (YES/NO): NO